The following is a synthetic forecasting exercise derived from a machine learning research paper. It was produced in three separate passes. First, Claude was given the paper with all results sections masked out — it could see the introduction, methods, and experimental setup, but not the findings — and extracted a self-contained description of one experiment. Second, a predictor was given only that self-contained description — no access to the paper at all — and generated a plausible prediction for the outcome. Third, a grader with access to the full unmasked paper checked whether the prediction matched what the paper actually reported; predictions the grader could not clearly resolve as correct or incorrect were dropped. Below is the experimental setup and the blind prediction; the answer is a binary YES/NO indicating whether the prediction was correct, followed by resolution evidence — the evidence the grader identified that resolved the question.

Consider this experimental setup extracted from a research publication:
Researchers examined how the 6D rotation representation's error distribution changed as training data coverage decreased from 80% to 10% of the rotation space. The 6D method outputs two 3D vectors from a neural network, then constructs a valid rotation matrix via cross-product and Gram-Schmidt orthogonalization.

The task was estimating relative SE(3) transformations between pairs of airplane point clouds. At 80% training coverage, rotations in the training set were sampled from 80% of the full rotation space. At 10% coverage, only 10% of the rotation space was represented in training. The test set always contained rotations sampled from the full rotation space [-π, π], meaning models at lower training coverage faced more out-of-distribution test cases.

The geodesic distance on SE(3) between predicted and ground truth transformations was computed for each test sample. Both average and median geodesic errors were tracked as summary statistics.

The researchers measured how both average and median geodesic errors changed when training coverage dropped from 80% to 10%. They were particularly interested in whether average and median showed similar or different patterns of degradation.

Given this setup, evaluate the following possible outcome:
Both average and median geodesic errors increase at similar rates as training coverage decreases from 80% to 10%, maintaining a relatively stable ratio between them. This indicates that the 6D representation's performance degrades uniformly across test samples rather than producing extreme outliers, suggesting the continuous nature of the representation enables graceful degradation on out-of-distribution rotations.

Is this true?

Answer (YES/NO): NO